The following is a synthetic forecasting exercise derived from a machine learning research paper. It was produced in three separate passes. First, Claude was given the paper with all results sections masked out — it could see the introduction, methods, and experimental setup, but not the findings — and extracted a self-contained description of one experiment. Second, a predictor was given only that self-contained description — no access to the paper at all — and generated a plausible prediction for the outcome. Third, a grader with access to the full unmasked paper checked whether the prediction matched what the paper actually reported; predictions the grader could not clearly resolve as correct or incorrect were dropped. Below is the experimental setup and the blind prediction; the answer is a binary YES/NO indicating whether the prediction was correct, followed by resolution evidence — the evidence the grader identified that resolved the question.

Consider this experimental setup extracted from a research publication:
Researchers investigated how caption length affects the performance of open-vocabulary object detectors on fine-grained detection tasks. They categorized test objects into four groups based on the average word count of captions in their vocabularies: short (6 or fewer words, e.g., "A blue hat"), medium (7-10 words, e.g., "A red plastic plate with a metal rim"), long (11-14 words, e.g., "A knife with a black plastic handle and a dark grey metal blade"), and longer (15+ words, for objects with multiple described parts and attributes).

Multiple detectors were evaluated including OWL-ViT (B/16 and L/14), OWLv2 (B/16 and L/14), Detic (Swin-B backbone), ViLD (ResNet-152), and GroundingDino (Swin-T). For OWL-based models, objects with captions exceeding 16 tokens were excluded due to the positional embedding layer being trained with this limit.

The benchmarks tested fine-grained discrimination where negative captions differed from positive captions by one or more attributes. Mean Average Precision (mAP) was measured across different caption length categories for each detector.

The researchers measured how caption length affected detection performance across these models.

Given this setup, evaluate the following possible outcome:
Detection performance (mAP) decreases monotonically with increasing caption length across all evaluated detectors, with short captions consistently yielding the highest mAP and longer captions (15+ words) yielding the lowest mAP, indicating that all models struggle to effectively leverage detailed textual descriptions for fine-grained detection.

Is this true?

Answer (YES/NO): NO